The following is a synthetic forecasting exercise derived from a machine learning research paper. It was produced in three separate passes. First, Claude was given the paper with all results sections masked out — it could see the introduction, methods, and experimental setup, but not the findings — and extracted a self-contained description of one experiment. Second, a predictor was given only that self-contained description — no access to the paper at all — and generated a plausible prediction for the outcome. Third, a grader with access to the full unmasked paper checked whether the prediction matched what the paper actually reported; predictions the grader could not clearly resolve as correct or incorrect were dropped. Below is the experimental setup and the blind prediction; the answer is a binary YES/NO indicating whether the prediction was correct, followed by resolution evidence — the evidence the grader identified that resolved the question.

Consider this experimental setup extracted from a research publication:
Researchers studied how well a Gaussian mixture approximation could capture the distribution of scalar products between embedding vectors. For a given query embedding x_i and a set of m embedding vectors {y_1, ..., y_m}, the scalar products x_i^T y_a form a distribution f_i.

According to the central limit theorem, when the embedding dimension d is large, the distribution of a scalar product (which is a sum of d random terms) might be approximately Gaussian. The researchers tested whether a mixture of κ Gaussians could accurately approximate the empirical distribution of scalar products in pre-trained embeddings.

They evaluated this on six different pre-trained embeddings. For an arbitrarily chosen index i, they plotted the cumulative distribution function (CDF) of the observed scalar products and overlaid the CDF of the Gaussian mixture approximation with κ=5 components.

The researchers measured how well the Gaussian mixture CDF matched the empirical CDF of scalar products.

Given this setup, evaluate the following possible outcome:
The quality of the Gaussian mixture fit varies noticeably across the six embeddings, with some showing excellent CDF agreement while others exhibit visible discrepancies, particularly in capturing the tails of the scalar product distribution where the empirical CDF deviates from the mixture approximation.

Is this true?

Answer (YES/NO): NO